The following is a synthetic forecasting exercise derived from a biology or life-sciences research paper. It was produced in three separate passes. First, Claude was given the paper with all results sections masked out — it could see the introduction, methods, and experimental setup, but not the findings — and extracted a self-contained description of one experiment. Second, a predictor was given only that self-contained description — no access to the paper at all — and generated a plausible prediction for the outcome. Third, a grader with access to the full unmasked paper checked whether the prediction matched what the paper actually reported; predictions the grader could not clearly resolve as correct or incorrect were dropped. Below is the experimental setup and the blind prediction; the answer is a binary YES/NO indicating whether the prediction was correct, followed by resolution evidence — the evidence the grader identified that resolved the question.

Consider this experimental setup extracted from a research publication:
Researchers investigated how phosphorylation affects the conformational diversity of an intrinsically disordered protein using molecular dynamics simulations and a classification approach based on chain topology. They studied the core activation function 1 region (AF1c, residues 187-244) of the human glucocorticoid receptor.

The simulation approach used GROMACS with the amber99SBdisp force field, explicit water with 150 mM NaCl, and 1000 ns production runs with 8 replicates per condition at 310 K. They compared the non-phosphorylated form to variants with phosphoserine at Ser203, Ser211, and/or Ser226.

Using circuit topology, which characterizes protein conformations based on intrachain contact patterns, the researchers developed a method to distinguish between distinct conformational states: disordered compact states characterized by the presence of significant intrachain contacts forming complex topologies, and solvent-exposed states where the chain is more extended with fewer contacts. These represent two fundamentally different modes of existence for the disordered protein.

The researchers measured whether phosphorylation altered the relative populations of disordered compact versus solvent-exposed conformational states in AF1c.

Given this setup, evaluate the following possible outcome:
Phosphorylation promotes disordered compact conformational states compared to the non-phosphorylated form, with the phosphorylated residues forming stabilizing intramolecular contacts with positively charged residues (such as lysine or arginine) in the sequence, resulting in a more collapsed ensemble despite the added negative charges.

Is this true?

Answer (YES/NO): NO